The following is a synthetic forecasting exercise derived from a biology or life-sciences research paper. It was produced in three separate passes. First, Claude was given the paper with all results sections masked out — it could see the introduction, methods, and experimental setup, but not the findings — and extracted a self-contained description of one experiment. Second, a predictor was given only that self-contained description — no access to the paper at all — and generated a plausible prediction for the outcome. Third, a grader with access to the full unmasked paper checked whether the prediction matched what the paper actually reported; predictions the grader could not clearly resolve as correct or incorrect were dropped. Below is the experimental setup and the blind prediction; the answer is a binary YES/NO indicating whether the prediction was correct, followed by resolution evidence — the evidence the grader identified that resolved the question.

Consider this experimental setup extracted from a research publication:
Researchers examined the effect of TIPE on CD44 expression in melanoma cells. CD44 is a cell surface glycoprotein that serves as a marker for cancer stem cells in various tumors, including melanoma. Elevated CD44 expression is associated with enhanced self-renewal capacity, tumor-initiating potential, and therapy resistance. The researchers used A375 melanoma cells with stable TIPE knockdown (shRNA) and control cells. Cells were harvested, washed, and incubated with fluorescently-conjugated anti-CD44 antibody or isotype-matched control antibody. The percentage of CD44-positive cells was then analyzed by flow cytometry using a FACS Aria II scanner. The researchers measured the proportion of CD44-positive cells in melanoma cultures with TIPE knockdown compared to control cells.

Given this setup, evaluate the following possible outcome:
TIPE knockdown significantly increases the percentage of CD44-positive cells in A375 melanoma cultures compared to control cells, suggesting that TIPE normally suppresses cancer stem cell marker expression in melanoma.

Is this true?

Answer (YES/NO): NO